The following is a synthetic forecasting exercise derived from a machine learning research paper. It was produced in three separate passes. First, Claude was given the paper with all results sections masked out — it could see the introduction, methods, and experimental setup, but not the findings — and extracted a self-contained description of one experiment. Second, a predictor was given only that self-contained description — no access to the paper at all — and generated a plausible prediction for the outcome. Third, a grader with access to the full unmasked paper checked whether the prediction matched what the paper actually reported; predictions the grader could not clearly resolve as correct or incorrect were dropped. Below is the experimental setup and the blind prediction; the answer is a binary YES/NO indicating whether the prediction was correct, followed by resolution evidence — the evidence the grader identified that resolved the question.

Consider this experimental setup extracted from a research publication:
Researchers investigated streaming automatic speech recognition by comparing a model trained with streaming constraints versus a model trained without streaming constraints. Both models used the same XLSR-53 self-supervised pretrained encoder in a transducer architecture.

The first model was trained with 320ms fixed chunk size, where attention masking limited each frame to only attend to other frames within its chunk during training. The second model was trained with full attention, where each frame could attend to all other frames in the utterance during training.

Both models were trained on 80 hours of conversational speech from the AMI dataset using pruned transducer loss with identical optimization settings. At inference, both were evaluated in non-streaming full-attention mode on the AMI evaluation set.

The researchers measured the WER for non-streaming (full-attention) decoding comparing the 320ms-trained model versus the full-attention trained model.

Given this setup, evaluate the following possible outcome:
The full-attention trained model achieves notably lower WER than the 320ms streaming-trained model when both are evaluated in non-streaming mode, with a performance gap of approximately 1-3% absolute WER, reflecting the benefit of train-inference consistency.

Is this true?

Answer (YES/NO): YES